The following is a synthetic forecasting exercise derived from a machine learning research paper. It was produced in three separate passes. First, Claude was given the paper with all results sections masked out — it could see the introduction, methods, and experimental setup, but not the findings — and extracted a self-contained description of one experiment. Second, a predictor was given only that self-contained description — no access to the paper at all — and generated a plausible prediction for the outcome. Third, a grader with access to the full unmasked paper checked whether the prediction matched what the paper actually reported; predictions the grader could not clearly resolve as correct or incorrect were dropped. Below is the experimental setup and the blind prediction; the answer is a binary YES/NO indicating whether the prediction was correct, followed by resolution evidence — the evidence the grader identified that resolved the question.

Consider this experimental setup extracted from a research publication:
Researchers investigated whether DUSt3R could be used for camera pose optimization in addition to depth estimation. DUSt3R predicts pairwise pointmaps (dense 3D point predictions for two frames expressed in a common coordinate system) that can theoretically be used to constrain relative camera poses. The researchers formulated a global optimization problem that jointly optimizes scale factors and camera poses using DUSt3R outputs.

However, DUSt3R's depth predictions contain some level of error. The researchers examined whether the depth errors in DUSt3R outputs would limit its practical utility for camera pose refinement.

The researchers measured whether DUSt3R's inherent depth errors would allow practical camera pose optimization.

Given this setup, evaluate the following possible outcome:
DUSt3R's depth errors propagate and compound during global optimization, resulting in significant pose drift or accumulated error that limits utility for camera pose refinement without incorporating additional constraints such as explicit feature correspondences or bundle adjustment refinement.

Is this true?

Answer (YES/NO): YES